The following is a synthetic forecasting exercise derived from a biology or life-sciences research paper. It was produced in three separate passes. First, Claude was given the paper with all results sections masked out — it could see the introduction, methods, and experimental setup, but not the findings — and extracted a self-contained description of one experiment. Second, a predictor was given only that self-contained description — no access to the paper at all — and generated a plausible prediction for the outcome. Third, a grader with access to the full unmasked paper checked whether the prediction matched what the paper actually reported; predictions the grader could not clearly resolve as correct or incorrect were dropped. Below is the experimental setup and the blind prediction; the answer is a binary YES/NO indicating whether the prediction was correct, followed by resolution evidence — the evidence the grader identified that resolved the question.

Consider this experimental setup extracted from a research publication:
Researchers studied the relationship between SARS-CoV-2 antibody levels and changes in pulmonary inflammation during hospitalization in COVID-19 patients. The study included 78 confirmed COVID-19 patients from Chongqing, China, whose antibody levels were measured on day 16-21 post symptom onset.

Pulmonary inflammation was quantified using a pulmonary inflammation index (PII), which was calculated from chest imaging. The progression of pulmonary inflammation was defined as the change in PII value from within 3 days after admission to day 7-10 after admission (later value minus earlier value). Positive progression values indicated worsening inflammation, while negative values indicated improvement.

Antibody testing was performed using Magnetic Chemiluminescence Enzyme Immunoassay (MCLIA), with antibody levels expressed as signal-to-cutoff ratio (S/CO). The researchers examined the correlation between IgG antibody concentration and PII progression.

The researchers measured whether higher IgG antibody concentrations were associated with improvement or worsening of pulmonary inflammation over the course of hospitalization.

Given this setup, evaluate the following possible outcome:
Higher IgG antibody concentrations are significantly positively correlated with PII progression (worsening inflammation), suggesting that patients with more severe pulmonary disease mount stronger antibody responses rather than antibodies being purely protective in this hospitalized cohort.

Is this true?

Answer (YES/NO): NO